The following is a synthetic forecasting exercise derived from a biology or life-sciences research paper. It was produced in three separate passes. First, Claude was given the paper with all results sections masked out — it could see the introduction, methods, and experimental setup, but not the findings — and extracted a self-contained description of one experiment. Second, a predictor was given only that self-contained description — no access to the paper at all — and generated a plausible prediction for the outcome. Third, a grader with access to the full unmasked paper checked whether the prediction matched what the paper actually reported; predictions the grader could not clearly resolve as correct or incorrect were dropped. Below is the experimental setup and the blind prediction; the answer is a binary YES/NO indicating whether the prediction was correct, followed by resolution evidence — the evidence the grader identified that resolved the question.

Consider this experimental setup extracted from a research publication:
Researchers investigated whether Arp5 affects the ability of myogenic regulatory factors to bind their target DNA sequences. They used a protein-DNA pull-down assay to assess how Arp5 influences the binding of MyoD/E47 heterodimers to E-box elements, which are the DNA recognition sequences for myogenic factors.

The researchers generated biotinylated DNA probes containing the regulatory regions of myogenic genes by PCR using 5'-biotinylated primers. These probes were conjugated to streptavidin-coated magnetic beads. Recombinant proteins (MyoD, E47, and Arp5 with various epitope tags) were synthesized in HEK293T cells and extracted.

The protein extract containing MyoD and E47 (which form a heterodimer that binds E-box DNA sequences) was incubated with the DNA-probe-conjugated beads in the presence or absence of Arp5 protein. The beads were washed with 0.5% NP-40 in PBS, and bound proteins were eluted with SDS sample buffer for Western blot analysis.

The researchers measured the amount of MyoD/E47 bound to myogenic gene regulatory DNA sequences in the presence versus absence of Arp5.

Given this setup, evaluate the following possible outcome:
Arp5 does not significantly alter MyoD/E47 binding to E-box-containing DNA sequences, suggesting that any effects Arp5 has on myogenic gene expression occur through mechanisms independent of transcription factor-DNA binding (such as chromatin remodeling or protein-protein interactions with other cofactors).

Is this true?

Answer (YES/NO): NO